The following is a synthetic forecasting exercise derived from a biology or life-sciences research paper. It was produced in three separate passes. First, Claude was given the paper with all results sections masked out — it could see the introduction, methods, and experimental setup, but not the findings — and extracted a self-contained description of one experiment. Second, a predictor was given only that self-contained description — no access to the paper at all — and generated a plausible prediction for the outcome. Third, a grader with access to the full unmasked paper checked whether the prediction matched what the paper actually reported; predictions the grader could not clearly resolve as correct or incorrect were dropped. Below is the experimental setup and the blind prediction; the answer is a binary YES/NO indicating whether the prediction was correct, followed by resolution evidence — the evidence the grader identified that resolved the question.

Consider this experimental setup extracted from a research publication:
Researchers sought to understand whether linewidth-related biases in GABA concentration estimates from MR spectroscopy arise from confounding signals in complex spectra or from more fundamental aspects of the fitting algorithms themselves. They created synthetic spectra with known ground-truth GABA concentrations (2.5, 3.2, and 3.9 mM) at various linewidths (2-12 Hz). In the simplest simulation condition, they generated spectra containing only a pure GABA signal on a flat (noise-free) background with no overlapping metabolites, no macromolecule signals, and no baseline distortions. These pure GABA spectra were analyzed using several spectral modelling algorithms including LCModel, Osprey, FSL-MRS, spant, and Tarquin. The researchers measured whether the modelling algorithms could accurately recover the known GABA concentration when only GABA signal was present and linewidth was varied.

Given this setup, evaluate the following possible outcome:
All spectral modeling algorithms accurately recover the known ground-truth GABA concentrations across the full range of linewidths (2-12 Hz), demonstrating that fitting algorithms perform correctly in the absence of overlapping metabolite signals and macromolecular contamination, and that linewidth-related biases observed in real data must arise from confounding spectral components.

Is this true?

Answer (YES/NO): NO